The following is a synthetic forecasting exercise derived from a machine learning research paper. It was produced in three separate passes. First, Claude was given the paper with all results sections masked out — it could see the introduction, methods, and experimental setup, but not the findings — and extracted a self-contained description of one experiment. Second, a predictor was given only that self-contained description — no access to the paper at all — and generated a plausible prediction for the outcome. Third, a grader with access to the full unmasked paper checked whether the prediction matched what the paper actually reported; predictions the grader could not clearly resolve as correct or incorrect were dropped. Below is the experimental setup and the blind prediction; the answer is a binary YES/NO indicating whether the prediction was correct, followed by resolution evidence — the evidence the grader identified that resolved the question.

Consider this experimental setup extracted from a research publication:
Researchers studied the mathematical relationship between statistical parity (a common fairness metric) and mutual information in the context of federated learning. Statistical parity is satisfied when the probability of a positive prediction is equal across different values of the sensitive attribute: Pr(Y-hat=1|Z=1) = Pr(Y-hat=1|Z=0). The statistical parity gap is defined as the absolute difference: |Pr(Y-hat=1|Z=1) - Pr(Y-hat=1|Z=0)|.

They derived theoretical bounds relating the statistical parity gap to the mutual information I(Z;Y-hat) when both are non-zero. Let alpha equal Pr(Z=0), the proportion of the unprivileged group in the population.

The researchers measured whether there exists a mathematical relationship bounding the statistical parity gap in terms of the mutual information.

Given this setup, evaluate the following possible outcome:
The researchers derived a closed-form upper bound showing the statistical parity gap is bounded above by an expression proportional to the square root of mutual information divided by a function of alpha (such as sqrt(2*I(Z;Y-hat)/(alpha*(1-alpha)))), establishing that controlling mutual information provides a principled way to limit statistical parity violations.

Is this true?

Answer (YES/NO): YES